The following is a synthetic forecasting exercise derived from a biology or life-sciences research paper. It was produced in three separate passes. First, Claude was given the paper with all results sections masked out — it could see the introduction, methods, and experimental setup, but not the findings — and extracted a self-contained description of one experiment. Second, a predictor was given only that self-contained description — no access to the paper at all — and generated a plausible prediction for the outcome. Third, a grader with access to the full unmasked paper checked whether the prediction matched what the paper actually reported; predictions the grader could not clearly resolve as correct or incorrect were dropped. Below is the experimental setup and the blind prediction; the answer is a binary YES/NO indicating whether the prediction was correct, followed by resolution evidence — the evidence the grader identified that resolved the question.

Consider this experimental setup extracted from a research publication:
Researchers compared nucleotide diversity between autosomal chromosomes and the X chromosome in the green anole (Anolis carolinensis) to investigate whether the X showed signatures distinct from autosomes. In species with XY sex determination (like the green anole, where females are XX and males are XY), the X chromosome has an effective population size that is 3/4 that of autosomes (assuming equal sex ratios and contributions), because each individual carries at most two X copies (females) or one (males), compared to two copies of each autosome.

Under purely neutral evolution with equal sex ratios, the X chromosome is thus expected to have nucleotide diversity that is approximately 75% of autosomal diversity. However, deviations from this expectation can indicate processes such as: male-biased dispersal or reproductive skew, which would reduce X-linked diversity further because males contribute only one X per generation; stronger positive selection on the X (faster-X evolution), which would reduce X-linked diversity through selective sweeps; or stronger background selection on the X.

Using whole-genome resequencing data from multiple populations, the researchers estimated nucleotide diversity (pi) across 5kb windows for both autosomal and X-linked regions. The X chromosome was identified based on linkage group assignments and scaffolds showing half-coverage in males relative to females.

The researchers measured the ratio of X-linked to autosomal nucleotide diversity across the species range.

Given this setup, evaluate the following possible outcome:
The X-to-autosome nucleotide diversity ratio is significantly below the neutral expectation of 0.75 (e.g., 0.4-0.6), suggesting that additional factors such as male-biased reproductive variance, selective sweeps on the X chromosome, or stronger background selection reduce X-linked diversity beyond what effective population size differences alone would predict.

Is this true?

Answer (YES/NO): YES